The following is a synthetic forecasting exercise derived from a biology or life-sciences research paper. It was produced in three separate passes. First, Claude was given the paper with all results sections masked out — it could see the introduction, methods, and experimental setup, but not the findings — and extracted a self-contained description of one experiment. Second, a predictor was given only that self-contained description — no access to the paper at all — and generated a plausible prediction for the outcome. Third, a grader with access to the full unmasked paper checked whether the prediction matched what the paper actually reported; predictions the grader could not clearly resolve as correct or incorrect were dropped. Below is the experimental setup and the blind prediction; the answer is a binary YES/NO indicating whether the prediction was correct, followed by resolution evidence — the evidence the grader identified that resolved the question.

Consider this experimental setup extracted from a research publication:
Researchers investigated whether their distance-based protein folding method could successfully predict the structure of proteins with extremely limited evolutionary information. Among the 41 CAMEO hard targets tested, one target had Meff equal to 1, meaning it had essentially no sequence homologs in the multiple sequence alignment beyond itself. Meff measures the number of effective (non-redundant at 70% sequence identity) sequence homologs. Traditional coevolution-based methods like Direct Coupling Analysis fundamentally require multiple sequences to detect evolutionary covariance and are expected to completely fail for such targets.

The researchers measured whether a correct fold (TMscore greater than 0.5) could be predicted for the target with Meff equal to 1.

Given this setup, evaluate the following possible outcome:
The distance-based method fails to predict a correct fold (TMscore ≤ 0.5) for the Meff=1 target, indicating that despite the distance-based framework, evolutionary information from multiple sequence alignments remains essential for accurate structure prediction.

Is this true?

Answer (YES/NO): NO